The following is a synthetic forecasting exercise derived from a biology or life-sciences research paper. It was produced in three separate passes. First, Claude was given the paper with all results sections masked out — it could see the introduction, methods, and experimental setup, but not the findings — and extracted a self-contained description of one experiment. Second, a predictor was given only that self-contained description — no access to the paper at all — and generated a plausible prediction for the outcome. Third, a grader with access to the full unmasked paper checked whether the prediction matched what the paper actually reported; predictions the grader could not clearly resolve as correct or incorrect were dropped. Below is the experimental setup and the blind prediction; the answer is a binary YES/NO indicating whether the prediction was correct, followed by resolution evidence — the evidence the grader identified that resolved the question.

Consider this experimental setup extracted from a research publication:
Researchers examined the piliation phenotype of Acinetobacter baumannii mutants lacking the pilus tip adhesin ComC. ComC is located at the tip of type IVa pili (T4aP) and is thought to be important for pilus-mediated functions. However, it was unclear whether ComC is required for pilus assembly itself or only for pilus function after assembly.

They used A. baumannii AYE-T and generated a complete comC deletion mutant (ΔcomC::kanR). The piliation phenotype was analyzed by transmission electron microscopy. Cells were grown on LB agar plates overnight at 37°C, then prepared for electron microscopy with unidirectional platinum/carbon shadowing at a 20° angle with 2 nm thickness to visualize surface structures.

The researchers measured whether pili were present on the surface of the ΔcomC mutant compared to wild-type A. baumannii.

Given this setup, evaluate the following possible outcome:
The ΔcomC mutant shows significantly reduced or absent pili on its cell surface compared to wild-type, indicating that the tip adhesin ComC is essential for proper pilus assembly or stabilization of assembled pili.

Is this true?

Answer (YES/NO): NO